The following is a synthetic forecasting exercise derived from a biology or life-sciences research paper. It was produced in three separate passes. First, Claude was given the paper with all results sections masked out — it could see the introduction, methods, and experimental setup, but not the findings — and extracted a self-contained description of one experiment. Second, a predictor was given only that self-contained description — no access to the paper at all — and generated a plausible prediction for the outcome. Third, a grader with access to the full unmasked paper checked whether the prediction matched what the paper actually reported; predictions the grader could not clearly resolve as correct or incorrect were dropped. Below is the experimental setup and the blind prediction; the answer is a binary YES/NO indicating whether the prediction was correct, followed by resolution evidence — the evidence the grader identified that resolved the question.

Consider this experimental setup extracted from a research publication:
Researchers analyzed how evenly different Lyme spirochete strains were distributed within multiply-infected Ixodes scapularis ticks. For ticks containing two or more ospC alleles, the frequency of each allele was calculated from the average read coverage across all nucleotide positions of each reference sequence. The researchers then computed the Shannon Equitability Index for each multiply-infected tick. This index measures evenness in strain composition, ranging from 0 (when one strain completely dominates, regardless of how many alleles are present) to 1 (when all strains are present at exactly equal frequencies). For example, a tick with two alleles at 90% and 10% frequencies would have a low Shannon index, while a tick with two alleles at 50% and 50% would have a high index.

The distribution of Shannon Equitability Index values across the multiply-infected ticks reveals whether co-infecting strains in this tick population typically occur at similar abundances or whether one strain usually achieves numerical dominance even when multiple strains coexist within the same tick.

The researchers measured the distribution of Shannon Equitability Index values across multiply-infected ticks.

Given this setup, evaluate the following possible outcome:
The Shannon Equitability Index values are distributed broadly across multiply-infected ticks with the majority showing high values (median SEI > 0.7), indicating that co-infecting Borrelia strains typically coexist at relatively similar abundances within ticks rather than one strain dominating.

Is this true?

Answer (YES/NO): NO